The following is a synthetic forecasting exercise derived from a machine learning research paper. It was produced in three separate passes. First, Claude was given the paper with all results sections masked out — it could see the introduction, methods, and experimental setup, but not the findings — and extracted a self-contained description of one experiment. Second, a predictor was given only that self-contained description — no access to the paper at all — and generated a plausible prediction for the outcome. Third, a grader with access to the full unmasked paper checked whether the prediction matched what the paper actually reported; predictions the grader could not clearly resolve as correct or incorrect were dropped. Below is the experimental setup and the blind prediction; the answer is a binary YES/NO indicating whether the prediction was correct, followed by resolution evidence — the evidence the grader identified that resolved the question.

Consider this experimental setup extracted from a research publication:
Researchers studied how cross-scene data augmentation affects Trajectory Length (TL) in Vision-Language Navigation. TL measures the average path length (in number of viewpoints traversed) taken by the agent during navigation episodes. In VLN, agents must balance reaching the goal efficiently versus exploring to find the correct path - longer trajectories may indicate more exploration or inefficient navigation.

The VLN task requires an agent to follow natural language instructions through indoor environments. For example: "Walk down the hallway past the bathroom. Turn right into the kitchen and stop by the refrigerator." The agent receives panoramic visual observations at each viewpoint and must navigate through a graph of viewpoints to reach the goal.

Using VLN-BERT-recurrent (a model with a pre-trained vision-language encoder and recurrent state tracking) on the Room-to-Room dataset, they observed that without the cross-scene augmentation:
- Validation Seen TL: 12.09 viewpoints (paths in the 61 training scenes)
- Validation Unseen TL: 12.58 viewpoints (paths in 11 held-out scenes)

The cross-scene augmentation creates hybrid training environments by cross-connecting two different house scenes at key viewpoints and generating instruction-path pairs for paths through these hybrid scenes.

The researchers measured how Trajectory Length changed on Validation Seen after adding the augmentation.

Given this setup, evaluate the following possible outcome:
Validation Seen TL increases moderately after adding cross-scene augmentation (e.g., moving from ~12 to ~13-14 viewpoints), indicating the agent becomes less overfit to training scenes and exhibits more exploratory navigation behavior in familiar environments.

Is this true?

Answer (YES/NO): NO